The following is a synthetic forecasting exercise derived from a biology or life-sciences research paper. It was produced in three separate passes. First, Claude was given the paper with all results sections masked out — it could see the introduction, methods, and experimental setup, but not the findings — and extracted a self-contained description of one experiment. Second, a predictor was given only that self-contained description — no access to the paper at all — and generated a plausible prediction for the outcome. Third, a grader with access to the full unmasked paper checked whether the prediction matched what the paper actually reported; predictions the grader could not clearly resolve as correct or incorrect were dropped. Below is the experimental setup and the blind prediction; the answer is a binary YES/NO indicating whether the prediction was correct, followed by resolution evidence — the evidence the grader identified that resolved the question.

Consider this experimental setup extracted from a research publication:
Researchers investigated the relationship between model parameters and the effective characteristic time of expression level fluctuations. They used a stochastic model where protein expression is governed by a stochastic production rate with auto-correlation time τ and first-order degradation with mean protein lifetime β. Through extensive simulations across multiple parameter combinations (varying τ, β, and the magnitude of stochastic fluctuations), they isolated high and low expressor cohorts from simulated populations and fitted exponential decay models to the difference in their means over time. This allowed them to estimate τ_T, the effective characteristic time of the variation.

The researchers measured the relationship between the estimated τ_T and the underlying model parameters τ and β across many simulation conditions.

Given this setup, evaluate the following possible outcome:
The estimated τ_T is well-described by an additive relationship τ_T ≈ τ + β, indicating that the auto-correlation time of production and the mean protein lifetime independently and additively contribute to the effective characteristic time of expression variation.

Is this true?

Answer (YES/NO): YES